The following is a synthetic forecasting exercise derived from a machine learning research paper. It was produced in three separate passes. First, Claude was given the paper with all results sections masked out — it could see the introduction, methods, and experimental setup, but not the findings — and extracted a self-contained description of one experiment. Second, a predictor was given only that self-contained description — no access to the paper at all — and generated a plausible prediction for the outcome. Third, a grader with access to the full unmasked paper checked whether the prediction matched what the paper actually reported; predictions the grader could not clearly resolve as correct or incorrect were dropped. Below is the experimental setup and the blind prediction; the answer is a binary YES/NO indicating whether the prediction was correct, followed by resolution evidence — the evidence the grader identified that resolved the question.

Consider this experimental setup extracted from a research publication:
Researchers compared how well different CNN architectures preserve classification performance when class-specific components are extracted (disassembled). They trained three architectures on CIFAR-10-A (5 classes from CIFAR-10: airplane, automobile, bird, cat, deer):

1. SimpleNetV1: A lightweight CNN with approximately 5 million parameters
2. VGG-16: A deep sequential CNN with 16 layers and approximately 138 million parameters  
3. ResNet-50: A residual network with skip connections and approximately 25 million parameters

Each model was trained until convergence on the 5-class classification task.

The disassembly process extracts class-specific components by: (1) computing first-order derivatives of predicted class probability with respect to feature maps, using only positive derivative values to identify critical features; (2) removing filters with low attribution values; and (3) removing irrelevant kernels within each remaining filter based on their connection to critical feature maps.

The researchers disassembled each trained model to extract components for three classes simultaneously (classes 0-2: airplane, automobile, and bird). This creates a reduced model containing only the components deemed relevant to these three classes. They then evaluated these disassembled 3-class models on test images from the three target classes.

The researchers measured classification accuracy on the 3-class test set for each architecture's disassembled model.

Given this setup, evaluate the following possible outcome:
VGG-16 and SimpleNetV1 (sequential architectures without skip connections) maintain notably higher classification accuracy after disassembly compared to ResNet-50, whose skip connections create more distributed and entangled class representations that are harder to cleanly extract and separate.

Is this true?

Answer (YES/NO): NO